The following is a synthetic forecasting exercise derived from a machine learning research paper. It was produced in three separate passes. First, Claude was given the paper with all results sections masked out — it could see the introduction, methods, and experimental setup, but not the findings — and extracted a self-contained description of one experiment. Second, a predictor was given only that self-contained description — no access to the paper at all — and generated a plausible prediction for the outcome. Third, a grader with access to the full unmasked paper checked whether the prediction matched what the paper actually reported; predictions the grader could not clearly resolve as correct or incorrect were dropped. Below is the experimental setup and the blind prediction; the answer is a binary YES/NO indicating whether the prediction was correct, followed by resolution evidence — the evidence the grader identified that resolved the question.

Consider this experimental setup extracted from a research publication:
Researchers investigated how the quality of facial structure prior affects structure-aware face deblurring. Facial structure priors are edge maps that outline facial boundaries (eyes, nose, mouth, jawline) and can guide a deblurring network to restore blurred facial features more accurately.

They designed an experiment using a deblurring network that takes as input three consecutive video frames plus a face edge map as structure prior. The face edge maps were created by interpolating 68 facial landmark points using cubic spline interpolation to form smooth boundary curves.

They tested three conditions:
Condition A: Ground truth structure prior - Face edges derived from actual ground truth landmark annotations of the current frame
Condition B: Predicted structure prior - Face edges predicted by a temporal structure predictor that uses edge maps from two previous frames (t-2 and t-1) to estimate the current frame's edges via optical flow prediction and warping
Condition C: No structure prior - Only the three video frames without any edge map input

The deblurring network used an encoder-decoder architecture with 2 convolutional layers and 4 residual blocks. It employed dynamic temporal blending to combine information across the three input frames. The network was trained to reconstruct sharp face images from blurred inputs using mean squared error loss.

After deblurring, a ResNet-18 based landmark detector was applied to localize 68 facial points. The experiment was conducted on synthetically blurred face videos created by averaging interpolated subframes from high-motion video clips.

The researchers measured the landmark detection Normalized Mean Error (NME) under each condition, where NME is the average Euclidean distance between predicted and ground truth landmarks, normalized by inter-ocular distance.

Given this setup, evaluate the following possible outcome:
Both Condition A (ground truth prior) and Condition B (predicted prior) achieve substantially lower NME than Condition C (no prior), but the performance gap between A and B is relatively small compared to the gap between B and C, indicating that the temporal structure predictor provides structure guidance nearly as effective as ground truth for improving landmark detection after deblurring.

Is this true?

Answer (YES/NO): YES